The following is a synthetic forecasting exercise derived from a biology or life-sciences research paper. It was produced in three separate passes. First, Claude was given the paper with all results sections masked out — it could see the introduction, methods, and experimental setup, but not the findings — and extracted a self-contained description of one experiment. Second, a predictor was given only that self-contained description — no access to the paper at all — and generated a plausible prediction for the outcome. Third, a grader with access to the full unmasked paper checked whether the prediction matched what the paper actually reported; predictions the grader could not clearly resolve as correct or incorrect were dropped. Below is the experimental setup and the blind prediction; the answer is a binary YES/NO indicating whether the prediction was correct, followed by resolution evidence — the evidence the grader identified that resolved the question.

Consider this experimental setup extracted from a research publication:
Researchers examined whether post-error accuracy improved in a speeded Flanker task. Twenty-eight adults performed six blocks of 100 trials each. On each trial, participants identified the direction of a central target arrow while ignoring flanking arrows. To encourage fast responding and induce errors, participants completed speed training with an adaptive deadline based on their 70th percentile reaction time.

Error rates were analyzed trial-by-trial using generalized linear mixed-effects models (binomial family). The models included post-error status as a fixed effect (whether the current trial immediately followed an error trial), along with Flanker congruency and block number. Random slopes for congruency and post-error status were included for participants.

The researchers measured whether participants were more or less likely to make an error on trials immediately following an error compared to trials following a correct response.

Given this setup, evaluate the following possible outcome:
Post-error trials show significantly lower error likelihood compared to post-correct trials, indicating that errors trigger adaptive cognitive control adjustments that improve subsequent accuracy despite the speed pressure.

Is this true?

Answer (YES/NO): NO